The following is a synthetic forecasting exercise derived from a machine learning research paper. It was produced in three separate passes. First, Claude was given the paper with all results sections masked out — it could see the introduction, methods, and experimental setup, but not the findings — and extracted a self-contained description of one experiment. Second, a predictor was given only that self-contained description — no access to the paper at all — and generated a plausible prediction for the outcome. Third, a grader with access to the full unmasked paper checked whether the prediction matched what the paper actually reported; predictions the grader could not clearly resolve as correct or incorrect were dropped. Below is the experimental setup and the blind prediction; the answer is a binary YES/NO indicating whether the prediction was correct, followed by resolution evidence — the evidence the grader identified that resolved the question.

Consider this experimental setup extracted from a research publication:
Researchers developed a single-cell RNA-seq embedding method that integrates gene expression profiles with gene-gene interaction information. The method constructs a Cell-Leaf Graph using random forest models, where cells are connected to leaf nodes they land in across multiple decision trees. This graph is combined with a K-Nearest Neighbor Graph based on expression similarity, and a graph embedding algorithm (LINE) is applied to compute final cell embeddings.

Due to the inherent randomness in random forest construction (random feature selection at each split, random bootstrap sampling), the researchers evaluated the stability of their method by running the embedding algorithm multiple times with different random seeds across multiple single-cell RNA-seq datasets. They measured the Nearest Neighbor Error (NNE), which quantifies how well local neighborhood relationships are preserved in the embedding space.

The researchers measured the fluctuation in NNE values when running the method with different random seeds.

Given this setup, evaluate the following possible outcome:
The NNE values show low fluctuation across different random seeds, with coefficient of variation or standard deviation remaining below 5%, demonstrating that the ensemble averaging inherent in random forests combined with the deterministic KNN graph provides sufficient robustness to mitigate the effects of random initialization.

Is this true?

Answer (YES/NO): YES